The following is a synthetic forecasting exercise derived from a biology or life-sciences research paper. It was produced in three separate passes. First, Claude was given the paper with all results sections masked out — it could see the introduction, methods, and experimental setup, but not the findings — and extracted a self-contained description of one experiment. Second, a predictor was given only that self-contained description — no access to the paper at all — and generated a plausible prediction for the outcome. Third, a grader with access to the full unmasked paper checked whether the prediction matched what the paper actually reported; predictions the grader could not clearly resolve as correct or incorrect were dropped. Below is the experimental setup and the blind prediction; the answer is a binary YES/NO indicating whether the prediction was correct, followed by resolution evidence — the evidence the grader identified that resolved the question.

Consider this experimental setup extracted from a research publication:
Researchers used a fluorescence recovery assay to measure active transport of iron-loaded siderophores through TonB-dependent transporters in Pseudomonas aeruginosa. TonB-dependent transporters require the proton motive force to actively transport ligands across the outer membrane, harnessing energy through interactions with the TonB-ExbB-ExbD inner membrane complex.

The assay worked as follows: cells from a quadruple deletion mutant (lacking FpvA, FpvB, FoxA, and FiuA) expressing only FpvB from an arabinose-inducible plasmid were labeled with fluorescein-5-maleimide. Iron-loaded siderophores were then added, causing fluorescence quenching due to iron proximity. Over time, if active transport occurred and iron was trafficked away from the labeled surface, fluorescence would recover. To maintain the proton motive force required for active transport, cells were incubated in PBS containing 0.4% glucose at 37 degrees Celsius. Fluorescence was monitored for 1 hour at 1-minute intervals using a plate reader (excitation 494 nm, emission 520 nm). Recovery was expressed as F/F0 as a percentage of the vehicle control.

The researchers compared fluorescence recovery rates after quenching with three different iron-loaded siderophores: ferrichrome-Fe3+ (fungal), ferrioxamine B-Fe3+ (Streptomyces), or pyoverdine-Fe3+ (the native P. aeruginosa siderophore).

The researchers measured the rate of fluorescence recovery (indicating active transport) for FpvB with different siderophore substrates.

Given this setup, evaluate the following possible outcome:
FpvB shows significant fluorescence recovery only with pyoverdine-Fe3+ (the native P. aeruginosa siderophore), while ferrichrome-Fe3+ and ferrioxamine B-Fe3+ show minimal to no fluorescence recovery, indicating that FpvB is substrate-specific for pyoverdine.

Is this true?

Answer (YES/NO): NO